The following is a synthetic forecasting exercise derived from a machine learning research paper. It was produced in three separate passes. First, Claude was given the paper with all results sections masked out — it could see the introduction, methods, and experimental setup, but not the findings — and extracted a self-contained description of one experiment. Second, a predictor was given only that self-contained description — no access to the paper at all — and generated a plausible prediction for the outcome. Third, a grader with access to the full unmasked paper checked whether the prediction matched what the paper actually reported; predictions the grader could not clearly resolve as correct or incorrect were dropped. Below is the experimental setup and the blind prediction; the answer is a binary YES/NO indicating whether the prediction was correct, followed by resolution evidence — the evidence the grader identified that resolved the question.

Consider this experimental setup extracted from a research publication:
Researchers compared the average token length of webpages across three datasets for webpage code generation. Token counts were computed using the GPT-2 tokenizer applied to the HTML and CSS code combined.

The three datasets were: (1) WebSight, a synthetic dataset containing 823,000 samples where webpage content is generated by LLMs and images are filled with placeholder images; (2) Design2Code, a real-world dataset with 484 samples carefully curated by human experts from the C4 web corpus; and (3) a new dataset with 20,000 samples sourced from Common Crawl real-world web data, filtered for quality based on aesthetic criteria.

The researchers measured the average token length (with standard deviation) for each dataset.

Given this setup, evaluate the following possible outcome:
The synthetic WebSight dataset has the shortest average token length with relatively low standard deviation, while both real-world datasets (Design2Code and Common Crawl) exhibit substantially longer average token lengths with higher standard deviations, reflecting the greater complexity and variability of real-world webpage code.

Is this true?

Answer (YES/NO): YES